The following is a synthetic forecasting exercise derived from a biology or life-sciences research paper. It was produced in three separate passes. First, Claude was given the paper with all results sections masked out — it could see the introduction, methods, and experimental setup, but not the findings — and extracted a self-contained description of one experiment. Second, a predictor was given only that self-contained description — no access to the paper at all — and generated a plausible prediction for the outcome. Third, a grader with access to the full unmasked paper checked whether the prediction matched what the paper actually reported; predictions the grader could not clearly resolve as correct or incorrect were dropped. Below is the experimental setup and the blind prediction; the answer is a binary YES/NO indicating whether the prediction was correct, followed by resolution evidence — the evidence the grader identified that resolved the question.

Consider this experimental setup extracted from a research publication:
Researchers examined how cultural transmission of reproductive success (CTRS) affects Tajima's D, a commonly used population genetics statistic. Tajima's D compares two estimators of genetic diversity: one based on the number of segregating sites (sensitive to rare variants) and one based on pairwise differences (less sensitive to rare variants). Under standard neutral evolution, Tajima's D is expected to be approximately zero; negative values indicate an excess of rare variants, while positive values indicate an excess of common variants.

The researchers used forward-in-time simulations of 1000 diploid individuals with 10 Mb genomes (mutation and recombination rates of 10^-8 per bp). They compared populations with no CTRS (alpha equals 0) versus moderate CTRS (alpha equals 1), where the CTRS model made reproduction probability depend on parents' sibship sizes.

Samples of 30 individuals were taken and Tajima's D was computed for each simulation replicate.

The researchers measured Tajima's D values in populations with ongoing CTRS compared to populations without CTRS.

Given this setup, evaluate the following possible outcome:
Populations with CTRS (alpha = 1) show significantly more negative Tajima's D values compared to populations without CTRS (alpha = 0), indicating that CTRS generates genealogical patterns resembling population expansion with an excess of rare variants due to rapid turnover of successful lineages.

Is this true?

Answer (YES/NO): YES